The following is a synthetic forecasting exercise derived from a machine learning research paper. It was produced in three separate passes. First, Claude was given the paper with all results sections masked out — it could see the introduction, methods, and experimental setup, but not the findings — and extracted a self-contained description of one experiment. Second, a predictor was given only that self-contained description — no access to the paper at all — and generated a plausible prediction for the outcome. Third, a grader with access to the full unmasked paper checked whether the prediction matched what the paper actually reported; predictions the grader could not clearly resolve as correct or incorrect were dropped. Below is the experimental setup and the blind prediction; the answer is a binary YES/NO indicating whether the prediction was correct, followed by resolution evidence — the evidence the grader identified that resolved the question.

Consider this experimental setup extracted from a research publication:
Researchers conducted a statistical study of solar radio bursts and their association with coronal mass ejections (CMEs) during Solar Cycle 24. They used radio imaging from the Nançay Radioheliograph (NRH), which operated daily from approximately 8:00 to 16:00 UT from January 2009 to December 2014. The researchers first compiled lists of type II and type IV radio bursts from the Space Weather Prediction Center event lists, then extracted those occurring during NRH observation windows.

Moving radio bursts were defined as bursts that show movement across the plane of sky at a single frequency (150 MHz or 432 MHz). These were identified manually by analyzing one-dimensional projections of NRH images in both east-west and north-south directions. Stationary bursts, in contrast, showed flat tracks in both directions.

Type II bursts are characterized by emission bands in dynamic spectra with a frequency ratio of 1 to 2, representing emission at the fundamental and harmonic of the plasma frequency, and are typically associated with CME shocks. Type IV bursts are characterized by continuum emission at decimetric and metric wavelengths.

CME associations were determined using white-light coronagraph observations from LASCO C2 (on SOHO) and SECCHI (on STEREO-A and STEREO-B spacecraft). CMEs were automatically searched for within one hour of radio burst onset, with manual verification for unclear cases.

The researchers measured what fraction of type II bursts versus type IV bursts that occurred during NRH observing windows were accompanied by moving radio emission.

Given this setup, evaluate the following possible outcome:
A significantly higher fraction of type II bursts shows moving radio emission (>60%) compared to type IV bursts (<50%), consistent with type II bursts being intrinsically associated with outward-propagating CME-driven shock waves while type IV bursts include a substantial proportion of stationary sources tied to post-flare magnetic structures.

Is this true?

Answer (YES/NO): NO